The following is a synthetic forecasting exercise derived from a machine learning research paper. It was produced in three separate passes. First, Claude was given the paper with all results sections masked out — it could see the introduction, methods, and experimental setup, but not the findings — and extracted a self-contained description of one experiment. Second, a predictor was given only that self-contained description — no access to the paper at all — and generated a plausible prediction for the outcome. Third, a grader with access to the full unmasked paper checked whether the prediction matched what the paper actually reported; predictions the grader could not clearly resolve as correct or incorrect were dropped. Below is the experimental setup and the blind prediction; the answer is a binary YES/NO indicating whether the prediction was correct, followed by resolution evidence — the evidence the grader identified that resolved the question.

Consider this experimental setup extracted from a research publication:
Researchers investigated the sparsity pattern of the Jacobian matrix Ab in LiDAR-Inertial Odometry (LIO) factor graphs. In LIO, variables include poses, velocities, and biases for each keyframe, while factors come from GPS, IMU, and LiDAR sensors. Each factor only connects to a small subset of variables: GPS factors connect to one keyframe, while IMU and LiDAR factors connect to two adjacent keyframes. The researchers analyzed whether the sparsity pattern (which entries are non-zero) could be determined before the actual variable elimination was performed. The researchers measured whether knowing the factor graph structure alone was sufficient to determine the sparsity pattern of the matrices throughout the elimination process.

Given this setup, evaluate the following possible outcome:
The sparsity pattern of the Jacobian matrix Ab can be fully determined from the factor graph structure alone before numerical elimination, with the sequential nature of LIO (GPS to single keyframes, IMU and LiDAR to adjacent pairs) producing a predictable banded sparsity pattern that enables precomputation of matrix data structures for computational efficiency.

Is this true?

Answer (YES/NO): YES